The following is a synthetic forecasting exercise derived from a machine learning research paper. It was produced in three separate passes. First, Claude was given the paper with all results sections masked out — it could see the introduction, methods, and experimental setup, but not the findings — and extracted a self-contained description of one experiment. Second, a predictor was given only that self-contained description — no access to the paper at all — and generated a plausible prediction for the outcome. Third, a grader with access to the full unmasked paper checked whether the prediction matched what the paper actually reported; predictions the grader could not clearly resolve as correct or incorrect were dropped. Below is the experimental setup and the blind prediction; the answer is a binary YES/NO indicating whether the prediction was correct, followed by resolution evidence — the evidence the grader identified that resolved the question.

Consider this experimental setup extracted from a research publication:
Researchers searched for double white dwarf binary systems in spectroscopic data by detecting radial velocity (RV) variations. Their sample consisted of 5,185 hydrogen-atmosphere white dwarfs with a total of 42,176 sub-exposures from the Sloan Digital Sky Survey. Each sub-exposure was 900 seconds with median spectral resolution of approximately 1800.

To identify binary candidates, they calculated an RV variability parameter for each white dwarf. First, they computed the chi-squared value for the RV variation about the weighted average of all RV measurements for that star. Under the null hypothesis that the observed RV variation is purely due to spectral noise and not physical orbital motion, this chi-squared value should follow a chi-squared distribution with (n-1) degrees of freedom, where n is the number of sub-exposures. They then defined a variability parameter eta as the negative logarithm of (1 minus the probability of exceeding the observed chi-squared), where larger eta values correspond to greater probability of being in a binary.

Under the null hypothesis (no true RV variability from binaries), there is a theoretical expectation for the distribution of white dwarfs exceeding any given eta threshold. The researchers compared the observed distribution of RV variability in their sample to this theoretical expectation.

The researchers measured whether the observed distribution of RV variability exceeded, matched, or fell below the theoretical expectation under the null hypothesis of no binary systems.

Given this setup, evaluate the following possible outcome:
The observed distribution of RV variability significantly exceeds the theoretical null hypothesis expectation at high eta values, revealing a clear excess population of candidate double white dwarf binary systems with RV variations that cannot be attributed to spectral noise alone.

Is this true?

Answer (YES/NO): YES